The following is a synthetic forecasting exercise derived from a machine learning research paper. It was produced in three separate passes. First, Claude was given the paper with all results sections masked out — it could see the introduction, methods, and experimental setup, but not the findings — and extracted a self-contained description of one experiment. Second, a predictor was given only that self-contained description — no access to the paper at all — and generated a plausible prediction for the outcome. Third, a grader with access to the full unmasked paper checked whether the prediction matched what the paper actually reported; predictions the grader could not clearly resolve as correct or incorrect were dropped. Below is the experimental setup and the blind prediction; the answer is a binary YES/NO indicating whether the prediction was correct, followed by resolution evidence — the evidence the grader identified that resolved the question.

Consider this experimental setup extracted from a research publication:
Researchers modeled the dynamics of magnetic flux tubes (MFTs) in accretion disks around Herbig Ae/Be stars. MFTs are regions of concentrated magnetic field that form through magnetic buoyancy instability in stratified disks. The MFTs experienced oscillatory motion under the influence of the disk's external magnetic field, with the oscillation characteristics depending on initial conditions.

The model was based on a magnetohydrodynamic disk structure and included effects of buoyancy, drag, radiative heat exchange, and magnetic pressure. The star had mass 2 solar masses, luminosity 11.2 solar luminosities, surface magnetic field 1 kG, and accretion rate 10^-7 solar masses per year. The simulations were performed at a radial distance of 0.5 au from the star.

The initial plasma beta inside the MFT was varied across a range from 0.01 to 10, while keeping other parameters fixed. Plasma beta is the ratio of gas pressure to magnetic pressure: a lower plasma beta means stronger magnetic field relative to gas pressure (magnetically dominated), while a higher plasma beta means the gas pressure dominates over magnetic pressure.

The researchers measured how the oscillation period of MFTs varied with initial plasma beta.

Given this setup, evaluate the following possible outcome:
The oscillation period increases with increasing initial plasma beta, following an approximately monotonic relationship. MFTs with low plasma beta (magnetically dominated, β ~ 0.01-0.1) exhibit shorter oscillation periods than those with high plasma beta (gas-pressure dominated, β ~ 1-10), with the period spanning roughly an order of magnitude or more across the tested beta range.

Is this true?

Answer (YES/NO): NO